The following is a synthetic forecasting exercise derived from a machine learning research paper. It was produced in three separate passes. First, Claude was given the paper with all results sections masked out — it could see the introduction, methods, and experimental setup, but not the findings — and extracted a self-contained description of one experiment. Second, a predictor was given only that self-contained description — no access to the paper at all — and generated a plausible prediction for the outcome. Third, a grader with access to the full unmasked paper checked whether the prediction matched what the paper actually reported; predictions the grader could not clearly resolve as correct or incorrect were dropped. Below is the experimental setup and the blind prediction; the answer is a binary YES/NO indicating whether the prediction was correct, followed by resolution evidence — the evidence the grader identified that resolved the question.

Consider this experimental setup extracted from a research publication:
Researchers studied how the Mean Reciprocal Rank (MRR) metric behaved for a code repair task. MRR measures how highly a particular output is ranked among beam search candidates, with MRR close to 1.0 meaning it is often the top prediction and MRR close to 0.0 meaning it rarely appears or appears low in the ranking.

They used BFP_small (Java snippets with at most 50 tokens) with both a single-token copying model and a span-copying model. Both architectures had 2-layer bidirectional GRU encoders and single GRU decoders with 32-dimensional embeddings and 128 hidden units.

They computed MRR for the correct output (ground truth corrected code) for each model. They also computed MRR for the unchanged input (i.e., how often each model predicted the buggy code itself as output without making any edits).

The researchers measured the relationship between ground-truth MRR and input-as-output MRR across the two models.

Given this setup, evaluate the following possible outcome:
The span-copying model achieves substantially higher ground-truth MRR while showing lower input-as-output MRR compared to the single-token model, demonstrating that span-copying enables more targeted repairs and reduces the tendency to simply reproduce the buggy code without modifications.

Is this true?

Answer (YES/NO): YES